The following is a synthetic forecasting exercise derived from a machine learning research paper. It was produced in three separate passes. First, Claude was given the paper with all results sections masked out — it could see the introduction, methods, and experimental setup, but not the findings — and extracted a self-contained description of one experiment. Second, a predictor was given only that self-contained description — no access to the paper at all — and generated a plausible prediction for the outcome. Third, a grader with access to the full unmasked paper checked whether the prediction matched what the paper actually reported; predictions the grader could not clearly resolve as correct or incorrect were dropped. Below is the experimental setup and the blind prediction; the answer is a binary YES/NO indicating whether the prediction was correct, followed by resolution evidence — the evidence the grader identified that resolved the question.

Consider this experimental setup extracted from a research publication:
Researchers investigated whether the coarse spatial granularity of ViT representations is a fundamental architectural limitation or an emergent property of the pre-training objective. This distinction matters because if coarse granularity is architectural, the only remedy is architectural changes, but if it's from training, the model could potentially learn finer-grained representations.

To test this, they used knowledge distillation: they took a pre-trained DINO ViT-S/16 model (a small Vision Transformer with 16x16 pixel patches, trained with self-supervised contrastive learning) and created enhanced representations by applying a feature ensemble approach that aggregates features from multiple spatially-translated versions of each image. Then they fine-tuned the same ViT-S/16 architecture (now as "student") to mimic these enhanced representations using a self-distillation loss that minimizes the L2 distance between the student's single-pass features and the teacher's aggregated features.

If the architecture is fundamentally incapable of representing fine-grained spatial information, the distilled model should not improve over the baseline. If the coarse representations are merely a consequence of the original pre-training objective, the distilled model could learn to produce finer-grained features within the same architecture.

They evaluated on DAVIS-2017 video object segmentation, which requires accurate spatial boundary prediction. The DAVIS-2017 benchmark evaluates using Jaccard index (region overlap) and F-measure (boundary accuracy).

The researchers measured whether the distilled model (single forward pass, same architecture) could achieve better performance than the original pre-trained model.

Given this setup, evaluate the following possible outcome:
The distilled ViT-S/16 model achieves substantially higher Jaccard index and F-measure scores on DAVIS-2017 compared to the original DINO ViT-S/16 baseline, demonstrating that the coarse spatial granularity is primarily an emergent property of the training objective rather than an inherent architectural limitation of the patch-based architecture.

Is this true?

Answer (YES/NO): NO